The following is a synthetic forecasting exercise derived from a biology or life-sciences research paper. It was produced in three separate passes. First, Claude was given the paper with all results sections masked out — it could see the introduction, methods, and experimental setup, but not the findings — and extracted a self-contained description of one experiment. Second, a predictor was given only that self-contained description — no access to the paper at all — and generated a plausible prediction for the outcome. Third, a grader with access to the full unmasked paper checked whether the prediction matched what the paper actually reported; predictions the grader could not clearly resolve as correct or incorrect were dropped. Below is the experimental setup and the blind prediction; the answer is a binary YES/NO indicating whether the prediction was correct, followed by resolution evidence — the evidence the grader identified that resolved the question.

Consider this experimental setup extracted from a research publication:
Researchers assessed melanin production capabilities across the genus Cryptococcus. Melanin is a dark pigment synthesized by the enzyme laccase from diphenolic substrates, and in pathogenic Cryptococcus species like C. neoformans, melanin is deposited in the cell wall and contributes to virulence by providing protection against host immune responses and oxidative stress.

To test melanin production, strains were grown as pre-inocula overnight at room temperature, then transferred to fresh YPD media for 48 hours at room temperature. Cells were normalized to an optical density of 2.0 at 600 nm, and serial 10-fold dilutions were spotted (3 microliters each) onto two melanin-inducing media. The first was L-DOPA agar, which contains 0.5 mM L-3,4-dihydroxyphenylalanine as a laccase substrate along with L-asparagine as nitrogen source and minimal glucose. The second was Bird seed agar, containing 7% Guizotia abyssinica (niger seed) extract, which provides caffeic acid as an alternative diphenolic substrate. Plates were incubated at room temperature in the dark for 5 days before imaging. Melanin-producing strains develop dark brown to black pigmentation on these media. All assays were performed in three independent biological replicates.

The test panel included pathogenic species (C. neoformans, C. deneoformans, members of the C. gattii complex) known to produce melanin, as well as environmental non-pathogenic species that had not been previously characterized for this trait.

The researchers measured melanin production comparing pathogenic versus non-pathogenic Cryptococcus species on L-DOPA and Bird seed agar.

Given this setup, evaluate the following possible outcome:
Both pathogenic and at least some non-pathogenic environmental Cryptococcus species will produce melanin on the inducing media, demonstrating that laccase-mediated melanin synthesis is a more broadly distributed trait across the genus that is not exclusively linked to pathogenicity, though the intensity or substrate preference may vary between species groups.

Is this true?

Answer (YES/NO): NO